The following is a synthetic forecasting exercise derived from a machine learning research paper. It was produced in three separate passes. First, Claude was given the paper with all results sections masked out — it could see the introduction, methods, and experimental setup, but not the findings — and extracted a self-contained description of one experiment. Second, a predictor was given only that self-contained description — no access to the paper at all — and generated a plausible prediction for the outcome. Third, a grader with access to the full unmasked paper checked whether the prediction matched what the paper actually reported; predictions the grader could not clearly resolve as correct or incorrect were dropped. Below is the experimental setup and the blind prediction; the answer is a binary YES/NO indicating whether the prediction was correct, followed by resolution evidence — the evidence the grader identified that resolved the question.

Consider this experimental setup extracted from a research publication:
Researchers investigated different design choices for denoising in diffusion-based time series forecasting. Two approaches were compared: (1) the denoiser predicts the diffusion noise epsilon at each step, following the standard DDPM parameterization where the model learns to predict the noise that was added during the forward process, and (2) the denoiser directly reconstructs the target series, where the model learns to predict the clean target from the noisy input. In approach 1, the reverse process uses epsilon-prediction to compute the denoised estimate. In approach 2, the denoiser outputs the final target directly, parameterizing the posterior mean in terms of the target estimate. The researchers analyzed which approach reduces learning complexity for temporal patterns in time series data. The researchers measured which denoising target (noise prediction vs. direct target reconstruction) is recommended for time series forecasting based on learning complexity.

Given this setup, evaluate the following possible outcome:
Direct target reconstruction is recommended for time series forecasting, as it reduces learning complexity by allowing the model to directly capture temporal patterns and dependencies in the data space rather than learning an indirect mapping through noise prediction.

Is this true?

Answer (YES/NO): YES